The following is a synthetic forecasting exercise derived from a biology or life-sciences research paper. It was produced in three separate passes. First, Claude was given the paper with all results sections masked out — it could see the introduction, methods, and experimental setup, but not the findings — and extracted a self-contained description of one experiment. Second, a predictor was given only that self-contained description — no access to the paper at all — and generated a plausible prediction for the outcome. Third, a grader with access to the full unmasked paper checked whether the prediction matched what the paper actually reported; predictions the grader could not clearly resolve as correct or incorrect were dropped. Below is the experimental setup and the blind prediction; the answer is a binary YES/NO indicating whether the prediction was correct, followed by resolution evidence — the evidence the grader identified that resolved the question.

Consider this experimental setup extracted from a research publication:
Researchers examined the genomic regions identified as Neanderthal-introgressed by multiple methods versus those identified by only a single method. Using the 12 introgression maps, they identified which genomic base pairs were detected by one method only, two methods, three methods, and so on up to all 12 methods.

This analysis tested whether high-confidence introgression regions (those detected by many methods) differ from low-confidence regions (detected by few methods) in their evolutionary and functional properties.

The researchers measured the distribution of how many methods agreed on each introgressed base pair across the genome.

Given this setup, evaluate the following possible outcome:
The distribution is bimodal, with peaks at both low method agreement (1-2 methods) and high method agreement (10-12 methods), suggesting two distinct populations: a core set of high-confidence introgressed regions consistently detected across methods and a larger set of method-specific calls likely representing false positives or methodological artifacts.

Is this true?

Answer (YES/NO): YES